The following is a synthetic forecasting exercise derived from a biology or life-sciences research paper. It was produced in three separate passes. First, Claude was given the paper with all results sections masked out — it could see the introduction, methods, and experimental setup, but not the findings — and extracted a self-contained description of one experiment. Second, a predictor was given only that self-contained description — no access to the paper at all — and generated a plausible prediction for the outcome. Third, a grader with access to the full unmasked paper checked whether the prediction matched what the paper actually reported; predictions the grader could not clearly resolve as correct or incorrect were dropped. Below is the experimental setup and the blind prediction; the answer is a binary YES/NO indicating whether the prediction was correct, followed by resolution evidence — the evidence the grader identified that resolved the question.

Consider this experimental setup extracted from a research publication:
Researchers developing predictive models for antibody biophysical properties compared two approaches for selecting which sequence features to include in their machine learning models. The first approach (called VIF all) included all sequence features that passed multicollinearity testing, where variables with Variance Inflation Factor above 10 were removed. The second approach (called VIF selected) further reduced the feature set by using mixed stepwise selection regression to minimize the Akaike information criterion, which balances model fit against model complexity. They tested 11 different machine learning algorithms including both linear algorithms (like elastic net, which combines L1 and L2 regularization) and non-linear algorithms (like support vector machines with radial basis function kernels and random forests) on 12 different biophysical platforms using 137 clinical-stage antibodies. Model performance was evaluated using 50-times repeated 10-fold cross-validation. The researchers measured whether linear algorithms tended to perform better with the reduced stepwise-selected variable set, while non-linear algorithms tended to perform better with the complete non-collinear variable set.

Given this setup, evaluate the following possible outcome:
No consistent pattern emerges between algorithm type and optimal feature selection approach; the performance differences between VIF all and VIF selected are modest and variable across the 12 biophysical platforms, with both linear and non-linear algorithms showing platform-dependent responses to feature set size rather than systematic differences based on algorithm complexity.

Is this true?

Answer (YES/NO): NO